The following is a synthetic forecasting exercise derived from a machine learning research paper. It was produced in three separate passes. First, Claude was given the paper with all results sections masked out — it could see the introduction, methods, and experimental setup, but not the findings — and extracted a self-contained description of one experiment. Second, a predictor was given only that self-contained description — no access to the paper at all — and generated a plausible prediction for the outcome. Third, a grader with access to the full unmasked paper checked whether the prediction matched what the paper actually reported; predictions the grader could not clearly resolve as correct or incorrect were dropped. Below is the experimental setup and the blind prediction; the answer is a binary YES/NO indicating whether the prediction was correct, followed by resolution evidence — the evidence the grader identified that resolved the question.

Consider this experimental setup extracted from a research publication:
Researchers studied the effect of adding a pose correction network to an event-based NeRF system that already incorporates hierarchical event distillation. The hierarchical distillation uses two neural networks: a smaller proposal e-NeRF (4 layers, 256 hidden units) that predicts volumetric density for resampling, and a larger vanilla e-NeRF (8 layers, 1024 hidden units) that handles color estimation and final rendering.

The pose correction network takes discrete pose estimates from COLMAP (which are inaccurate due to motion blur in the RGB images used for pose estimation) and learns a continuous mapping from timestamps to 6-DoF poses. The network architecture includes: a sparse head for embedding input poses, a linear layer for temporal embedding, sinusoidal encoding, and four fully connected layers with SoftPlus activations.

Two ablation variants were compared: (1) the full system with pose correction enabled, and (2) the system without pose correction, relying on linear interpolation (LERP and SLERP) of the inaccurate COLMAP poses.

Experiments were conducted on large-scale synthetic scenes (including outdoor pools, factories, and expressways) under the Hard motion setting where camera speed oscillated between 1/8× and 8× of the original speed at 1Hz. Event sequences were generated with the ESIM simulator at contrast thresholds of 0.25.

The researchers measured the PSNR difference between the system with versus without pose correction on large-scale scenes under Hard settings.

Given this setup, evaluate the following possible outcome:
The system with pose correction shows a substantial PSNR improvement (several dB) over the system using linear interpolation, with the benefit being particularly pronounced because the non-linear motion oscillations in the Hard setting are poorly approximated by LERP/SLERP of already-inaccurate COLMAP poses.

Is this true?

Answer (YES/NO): NO